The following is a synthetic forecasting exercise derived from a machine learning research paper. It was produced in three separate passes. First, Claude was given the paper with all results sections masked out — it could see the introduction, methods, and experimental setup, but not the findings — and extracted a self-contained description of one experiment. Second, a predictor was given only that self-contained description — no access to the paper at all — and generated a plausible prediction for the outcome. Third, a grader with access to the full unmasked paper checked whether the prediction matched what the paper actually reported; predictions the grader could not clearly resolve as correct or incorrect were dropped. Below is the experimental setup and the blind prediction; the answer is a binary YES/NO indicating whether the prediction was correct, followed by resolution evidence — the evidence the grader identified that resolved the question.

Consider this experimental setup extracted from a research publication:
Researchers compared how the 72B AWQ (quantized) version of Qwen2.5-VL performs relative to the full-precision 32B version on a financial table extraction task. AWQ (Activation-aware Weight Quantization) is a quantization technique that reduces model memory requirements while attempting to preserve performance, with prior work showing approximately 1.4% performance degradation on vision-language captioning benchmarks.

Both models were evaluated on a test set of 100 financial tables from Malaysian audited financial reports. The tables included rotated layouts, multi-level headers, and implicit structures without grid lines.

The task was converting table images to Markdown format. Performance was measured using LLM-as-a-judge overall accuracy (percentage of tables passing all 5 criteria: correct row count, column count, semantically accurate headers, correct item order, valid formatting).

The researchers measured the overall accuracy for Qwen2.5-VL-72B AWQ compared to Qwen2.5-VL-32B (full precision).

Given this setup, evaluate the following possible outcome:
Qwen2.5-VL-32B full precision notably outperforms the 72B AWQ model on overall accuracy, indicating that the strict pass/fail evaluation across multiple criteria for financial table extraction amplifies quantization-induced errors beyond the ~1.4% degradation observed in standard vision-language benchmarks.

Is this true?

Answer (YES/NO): NO